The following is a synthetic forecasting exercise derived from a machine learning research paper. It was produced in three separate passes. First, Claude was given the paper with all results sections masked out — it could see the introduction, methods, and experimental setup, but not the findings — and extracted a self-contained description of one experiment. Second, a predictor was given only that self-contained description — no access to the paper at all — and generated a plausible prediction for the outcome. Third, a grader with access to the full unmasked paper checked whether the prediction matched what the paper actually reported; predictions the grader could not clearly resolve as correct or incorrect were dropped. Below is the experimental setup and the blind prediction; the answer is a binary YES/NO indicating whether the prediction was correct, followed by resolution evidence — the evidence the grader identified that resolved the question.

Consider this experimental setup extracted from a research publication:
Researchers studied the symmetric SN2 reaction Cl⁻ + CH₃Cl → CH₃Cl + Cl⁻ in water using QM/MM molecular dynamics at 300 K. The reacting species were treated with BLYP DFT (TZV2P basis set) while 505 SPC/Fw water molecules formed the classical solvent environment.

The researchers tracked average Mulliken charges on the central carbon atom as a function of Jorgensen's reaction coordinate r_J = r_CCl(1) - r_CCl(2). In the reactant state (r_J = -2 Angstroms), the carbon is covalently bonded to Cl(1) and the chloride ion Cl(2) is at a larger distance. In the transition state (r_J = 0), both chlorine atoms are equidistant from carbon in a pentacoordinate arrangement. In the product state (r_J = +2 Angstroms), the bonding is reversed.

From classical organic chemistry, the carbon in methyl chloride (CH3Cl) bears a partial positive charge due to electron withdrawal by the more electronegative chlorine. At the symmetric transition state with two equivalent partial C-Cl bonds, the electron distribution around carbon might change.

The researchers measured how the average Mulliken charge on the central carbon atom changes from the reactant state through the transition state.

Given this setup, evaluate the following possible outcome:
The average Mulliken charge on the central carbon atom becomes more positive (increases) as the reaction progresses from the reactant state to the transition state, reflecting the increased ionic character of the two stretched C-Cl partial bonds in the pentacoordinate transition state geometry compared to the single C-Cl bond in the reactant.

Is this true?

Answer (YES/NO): YES